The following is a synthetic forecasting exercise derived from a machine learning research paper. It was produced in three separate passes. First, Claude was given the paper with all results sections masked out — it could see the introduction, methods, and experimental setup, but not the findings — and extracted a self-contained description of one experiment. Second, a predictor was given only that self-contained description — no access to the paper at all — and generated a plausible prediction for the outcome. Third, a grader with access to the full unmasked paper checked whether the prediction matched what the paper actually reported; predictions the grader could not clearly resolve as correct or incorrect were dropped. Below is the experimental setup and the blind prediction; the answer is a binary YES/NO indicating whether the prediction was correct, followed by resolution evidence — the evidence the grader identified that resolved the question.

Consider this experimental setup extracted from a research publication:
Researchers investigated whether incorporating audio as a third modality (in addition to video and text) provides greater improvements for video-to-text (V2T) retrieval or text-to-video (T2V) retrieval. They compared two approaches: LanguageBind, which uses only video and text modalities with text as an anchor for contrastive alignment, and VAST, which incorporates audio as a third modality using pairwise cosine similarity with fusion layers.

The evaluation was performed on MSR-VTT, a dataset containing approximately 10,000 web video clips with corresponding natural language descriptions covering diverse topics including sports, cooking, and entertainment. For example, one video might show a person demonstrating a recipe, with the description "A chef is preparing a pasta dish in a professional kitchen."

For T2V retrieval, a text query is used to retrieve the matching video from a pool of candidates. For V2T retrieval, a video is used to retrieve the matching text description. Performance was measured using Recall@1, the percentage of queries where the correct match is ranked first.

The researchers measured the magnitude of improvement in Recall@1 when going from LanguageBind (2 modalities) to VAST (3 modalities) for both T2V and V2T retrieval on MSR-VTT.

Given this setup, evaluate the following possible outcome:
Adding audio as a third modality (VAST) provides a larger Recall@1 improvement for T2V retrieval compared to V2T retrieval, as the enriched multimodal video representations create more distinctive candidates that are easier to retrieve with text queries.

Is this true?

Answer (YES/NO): YES